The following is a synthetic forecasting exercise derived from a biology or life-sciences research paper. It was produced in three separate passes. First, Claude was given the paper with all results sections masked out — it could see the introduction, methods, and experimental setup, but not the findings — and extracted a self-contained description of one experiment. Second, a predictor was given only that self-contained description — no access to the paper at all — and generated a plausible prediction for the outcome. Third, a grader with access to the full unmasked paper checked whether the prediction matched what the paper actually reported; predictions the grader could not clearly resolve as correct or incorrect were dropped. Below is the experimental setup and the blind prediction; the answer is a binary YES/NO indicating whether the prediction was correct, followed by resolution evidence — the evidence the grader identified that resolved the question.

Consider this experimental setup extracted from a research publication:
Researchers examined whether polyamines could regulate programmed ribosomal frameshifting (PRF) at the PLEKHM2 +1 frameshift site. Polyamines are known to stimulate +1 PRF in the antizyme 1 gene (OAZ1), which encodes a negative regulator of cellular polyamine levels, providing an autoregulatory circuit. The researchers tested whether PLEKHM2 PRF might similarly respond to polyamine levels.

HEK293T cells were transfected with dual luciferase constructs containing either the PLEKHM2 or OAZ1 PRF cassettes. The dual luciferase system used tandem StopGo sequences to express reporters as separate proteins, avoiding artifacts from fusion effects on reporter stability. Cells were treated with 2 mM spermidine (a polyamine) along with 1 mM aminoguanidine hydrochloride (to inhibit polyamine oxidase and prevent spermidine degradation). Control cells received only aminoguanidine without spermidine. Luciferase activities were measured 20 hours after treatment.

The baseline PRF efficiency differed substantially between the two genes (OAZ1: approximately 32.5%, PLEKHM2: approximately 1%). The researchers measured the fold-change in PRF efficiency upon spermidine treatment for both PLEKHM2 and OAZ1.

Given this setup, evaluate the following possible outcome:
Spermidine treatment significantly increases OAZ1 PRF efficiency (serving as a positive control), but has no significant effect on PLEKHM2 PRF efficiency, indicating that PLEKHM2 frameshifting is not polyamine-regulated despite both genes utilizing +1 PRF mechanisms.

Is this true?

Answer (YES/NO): NO